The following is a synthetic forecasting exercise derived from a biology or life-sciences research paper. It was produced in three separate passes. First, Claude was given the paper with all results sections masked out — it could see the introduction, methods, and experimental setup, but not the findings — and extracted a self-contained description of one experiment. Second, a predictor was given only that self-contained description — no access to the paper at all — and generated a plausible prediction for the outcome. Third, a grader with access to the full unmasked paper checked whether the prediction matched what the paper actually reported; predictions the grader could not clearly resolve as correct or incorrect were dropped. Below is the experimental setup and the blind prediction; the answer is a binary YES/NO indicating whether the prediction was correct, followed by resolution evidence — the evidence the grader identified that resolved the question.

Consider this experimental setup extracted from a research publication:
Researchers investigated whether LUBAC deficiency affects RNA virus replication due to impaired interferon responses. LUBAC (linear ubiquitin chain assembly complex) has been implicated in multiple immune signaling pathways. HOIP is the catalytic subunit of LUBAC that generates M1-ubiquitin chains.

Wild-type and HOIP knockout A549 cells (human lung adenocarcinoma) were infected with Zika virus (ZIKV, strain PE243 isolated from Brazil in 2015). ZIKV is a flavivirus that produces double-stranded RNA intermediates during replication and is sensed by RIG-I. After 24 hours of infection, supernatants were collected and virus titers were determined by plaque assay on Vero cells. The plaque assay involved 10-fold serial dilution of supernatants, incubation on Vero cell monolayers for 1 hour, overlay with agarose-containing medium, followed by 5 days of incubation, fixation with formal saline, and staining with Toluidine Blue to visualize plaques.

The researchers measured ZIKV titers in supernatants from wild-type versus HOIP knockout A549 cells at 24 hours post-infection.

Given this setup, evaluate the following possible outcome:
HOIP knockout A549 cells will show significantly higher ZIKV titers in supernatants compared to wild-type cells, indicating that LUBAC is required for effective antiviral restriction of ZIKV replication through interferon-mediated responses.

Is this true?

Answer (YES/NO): NO